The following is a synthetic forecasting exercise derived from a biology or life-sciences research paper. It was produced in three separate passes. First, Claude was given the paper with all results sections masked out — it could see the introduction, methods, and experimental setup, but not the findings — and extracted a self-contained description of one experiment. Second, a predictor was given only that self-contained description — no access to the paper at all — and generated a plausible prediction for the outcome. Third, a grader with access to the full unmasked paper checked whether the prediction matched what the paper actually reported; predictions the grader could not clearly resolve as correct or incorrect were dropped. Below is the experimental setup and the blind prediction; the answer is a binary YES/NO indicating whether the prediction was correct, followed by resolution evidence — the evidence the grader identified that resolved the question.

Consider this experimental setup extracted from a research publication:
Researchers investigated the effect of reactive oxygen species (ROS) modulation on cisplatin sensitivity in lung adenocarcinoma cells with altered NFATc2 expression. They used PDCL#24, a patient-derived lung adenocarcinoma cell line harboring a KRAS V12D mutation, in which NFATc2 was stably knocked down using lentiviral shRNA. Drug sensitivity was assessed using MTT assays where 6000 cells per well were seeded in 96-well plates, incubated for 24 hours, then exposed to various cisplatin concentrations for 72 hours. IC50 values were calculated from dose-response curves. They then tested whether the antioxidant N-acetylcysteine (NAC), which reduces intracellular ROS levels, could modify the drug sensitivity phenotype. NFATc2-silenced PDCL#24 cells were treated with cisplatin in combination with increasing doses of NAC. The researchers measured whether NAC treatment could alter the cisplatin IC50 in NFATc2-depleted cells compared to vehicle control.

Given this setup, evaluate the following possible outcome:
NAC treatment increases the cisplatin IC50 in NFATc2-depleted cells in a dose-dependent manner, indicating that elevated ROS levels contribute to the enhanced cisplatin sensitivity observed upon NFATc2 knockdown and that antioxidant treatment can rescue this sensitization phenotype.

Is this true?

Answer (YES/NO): YES